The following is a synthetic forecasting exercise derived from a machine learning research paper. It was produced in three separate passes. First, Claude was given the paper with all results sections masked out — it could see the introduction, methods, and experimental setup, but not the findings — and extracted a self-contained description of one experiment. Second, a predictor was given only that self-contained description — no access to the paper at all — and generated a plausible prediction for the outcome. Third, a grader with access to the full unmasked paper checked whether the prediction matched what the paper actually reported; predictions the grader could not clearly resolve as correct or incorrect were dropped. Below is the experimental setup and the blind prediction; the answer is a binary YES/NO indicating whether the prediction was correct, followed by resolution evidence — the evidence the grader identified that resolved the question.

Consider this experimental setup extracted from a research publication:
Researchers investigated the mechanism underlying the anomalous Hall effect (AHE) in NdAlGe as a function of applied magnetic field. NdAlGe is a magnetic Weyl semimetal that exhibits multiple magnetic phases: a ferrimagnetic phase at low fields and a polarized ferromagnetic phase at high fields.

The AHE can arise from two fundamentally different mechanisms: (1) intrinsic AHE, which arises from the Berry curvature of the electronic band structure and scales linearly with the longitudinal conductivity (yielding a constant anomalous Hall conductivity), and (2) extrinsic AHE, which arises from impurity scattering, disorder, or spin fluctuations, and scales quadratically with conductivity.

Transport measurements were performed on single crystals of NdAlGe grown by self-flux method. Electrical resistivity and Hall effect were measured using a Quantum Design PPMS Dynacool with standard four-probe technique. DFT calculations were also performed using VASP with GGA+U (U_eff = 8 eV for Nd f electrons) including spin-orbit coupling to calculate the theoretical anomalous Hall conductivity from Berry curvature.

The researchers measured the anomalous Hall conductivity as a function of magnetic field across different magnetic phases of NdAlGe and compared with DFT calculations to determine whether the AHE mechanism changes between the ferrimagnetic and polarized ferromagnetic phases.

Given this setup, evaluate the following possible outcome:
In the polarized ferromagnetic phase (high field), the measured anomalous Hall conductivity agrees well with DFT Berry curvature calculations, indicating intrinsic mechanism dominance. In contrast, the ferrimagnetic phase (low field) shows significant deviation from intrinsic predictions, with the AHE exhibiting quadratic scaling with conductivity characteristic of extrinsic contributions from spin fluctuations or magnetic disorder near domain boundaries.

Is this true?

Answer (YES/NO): NO